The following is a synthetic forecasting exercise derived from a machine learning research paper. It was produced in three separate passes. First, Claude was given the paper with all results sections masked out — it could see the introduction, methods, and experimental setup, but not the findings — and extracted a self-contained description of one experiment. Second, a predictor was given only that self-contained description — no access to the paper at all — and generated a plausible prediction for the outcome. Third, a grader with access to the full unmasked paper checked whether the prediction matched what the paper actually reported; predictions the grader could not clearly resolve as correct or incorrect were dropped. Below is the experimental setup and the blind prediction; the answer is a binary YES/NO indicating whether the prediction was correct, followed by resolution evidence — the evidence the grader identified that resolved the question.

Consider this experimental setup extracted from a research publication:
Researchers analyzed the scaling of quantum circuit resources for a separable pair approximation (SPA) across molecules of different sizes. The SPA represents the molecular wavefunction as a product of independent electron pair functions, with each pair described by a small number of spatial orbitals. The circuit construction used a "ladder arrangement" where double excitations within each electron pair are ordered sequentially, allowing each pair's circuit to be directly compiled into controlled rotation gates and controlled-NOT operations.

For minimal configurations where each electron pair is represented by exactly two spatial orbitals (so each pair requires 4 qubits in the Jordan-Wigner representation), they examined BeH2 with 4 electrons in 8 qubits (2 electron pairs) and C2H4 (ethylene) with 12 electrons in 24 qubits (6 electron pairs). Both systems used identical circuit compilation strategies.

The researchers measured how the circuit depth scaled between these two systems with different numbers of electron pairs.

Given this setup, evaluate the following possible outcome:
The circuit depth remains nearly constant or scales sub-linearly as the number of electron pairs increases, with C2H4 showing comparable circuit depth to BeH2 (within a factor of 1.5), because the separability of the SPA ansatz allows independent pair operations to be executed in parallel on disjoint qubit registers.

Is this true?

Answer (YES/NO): YES